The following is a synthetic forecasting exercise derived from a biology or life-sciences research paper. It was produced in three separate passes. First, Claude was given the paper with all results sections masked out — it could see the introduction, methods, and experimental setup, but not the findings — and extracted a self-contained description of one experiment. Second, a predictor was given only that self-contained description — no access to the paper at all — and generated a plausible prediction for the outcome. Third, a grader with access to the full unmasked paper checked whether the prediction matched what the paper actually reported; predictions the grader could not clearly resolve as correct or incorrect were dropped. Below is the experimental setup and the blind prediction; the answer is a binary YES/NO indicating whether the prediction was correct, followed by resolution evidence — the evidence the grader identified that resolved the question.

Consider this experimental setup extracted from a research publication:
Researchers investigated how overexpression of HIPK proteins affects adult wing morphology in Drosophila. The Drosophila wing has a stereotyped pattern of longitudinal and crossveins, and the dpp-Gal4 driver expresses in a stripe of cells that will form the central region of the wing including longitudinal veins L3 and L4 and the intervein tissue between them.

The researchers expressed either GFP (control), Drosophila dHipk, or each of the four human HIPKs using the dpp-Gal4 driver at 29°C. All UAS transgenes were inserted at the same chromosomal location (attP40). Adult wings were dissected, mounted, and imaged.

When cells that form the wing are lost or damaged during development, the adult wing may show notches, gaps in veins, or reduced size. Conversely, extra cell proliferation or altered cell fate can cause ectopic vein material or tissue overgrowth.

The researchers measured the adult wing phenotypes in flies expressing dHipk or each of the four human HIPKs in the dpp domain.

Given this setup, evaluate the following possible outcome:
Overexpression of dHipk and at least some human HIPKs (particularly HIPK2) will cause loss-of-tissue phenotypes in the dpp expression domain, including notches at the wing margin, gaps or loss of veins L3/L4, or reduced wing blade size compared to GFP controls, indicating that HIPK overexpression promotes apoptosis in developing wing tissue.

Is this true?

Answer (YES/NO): NO